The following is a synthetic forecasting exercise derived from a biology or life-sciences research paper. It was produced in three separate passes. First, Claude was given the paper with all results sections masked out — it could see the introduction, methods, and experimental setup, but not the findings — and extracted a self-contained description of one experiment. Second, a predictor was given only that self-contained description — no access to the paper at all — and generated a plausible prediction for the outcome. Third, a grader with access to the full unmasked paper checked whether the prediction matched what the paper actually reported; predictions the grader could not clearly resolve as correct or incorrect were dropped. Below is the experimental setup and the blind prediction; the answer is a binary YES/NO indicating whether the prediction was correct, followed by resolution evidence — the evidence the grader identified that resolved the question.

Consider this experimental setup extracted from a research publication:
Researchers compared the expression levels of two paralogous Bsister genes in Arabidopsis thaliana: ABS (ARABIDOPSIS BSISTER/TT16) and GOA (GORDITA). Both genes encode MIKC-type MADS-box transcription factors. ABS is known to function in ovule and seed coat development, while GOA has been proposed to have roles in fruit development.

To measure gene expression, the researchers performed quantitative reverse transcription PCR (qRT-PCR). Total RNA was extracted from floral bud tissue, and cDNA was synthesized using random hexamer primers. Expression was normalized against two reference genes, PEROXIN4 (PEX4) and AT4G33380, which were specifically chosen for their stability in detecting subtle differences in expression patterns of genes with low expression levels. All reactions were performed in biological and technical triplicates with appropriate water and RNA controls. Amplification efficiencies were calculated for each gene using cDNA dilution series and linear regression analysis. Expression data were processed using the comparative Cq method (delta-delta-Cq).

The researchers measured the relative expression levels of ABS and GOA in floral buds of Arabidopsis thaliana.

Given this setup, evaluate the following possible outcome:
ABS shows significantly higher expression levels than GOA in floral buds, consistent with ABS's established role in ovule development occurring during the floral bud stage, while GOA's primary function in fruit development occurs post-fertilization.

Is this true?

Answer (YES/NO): YES